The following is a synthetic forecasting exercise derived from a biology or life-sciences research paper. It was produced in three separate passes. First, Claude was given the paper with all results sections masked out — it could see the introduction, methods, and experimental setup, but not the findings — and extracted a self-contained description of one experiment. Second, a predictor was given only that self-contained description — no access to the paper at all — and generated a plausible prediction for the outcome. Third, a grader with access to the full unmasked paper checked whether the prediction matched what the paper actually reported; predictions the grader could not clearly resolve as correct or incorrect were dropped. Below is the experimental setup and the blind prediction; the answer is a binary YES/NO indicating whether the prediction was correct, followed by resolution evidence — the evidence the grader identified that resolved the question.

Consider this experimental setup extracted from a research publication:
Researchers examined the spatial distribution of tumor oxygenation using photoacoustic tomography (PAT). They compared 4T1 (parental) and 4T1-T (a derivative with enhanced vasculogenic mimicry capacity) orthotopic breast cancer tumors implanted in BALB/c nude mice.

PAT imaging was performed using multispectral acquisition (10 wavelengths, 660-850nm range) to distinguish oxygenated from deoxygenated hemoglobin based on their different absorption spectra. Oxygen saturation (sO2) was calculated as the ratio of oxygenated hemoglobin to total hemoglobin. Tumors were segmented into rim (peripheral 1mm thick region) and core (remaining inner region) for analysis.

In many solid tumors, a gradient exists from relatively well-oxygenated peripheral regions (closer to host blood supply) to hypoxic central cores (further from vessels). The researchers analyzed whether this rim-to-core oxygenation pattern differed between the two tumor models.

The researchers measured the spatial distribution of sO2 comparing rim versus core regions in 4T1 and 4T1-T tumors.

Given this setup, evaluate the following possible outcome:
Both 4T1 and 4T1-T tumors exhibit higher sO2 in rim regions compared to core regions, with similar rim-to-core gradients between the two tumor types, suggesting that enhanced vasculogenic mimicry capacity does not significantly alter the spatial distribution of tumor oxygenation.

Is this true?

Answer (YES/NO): NO